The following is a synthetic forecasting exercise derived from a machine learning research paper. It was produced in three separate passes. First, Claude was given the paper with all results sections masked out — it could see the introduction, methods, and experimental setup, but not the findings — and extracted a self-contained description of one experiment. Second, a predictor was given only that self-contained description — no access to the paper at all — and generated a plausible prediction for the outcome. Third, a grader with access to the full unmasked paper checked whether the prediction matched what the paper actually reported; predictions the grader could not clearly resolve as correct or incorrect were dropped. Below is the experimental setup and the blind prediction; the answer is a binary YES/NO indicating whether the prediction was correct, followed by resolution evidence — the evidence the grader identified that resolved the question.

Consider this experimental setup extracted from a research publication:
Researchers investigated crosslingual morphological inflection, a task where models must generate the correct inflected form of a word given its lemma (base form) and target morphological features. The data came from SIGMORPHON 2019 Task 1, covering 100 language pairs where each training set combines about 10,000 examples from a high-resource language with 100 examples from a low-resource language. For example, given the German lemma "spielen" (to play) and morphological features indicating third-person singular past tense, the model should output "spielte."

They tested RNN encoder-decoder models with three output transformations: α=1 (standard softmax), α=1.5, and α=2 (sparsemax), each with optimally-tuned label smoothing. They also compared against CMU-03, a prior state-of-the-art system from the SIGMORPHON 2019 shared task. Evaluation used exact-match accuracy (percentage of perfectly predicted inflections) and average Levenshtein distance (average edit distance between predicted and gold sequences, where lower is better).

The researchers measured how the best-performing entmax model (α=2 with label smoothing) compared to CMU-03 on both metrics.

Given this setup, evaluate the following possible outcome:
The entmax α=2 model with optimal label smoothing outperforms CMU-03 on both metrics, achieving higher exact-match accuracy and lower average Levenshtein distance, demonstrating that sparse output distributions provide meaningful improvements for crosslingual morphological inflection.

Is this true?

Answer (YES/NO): NO